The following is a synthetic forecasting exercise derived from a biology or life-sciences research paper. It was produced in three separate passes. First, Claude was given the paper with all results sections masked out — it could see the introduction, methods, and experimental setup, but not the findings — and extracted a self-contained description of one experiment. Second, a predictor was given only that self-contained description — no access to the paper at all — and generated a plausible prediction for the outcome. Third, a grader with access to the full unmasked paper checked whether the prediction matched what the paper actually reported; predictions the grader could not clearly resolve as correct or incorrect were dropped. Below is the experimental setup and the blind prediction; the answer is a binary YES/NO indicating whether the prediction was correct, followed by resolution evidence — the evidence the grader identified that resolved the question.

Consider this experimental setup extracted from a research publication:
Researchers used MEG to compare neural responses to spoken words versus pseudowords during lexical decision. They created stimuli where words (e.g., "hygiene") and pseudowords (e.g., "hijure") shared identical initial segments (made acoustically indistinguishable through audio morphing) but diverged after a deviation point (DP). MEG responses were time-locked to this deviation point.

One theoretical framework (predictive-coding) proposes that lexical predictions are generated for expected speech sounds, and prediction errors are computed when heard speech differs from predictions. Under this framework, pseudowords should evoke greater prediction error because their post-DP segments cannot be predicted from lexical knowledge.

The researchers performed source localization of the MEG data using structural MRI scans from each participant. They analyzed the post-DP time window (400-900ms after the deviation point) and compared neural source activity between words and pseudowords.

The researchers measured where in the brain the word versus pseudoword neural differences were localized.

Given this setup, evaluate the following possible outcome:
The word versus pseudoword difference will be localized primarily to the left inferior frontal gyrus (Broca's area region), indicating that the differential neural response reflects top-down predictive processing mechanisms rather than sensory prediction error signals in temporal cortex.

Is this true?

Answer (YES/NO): NO